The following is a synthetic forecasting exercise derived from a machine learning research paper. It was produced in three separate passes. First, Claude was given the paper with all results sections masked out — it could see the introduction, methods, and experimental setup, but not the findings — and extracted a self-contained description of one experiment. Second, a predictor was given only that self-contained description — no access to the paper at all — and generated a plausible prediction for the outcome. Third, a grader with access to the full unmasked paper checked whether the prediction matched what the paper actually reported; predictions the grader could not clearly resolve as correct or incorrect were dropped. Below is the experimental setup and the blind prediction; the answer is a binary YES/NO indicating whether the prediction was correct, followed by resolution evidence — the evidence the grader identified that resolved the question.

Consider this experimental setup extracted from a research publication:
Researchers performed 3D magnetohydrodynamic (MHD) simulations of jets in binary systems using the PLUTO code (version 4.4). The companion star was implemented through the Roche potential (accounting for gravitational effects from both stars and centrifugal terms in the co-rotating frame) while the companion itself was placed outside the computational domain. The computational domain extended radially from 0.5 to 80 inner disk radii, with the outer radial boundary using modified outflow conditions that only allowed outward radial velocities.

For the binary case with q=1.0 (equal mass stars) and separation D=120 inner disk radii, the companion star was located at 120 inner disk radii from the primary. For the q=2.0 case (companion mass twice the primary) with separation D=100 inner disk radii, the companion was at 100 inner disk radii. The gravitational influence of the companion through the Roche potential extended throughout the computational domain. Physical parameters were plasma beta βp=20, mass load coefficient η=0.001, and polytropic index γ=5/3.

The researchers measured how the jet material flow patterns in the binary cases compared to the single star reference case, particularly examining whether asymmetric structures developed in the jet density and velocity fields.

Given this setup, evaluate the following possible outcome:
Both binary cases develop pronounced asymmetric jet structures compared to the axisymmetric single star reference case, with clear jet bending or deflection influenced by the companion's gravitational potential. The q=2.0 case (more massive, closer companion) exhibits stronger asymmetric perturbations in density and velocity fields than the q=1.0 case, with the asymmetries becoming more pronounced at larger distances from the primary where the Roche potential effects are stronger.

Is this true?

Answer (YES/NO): NO